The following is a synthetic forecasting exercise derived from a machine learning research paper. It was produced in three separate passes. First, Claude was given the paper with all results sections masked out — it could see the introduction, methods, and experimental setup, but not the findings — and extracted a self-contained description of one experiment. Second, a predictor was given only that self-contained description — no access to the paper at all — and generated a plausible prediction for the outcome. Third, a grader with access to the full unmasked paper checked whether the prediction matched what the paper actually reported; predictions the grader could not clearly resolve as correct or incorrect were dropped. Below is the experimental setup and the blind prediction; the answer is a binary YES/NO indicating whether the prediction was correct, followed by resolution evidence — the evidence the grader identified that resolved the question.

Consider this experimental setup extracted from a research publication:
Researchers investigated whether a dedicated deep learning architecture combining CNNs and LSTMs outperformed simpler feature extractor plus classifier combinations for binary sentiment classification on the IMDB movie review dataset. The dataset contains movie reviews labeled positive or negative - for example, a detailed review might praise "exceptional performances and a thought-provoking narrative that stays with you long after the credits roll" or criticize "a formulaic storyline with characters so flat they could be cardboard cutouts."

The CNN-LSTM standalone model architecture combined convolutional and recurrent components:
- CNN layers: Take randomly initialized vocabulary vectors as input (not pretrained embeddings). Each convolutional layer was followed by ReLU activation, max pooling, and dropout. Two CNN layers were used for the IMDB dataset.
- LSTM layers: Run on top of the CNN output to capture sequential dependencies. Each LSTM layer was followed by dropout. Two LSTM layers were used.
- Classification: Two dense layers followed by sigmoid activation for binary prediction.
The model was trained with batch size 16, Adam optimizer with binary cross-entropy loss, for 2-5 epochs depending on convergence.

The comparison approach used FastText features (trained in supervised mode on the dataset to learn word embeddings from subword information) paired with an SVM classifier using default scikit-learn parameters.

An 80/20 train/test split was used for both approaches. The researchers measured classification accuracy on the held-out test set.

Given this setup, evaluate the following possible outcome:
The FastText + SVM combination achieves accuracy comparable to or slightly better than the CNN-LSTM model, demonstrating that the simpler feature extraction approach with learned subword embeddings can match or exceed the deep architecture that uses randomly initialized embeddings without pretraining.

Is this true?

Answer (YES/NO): YES